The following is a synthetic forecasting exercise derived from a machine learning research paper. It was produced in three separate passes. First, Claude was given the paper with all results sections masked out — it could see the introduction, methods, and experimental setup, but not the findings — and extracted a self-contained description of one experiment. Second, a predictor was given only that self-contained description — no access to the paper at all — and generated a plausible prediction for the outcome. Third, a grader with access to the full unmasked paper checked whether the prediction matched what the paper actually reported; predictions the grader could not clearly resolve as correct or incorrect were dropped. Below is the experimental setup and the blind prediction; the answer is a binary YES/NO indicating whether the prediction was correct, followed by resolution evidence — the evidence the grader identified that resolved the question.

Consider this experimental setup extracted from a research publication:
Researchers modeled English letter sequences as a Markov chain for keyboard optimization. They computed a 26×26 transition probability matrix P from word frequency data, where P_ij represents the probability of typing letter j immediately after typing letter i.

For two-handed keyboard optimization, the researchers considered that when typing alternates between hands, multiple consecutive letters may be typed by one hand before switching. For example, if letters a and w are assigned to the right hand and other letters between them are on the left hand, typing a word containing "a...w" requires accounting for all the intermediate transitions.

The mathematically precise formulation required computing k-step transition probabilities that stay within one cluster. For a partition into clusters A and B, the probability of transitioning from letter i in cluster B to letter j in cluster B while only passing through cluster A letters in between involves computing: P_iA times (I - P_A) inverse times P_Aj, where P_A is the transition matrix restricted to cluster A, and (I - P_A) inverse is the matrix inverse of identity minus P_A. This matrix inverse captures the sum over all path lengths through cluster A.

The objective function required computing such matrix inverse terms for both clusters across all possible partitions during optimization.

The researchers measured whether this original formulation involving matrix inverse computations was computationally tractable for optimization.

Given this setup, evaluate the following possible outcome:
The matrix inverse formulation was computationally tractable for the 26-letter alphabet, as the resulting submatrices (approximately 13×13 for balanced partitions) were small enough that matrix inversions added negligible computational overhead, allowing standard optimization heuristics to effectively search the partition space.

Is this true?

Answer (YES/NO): NO